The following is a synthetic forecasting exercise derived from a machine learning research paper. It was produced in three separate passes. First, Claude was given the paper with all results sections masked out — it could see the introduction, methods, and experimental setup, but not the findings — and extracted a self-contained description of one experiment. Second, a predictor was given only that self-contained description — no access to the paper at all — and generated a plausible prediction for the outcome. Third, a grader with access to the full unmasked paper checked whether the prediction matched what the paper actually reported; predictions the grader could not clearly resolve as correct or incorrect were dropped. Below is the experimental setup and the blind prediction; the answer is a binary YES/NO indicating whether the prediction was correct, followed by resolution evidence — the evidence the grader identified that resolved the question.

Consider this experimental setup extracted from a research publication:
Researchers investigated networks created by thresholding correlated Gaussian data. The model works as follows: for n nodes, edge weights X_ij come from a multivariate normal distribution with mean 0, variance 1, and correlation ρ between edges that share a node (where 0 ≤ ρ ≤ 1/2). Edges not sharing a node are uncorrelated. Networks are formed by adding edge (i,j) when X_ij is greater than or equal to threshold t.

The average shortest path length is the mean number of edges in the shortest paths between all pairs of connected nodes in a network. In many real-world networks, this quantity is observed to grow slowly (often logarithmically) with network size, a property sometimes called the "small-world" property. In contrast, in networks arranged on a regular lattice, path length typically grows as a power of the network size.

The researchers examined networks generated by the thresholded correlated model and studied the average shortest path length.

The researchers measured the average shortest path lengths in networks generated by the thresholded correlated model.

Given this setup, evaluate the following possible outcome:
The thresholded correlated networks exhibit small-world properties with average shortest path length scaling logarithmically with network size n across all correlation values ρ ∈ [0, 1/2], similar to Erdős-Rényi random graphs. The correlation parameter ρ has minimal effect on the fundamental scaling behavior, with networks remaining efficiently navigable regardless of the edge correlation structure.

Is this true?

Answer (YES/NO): NO